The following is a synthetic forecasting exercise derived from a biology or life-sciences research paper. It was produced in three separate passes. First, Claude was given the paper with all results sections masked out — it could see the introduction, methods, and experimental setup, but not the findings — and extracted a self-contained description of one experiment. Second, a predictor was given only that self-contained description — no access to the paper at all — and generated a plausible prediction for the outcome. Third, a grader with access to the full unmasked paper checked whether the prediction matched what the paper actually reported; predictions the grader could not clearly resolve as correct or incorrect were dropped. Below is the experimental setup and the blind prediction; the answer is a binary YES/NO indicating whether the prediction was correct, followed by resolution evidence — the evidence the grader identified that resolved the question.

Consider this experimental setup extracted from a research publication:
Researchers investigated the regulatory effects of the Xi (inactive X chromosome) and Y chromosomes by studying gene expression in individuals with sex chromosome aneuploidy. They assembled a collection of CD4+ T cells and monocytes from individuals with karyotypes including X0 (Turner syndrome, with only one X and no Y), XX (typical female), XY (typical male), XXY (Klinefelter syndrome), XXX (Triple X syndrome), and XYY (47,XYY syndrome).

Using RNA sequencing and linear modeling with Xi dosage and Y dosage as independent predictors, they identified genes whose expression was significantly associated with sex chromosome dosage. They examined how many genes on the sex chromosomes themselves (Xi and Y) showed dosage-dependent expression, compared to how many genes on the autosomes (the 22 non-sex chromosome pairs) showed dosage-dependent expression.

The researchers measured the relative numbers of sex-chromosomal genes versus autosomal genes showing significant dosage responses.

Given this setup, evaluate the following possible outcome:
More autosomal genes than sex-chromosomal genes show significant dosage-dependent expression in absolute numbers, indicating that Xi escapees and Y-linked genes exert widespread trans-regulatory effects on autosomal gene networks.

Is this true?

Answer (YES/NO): YES